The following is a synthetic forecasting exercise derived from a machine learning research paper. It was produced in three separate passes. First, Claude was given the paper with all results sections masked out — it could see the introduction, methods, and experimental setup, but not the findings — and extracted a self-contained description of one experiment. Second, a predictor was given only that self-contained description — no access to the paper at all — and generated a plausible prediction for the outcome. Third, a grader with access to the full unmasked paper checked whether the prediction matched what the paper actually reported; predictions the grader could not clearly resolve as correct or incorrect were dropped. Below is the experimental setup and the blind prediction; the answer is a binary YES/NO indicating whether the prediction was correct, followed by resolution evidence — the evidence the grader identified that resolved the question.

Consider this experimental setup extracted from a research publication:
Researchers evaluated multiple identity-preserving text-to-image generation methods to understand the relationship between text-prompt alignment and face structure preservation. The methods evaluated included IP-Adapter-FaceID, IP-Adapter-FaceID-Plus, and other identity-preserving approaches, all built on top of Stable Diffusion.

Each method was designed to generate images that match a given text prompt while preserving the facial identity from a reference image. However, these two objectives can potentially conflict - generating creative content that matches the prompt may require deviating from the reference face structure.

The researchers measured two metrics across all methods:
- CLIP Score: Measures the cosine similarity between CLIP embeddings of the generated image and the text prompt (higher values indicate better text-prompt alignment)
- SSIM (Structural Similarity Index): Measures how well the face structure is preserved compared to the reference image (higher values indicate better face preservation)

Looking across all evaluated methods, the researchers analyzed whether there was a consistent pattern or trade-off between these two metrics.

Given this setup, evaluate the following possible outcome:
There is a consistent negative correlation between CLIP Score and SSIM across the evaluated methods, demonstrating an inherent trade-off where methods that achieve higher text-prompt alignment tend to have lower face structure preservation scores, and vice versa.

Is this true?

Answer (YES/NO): NO